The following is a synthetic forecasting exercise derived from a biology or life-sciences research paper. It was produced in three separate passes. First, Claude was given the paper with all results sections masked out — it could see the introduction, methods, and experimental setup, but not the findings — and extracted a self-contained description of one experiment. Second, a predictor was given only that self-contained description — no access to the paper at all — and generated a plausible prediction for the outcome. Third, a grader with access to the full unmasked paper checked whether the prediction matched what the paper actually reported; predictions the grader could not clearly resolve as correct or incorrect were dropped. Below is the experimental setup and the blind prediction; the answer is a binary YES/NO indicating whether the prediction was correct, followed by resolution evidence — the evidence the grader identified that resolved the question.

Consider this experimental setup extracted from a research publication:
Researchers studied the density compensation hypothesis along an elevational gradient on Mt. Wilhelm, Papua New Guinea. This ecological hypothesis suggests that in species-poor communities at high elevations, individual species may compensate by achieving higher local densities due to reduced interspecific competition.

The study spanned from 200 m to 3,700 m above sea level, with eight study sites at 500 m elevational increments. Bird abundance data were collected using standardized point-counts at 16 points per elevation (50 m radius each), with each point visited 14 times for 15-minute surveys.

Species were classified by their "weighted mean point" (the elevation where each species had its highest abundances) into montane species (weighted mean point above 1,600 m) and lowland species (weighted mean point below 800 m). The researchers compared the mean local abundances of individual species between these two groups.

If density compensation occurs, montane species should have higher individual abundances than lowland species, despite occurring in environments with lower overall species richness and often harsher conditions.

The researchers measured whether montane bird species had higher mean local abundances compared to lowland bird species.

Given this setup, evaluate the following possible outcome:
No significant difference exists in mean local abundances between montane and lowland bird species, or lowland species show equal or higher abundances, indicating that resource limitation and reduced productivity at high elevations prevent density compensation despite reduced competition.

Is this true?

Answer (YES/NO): NO